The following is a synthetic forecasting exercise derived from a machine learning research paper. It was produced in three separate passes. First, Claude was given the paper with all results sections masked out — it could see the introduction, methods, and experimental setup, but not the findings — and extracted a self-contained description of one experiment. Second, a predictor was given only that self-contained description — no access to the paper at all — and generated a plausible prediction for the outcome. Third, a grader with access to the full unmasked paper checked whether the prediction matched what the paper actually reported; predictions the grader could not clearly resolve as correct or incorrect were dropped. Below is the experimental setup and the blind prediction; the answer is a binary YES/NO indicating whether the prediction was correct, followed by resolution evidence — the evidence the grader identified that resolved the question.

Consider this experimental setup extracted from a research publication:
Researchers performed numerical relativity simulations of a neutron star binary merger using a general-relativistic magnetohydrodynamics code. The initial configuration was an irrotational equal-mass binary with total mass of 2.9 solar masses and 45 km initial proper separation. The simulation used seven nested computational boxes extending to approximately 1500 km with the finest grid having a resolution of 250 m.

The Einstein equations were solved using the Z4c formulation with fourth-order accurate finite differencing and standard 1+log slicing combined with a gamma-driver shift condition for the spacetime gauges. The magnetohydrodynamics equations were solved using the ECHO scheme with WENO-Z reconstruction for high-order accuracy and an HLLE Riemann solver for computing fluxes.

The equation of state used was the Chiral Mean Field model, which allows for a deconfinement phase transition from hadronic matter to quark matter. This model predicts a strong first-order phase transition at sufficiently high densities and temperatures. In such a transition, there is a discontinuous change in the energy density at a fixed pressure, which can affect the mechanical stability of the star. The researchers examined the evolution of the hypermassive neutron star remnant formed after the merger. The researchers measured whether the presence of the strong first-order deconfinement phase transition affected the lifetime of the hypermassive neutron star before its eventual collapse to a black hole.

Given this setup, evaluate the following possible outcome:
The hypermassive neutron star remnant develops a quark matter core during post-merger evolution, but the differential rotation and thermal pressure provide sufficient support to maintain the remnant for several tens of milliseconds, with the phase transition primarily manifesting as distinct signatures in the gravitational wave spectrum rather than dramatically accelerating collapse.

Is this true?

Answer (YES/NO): NO